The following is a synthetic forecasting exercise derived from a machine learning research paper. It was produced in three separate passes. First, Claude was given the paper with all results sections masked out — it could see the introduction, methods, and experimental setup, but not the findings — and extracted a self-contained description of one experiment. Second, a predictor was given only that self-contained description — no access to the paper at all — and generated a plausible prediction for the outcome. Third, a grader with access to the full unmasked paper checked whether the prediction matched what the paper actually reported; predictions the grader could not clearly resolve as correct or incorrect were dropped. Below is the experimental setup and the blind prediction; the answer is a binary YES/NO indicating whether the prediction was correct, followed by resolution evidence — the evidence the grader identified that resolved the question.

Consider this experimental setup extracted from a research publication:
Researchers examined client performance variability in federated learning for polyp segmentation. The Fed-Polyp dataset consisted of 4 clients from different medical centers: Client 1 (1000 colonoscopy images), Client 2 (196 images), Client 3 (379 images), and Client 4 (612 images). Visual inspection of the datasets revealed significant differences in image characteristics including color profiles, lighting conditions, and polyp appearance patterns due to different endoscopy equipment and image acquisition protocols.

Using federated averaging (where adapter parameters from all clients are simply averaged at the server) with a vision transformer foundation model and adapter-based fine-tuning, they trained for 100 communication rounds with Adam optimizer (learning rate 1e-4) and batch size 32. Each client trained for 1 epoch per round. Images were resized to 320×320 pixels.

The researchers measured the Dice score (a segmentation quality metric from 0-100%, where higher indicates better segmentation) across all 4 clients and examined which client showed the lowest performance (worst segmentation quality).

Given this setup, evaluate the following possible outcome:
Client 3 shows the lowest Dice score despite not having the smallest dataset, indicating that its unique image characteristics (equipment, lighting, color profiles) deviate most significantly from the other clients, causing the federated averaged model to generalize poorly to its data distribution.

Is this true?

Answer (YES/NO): YES